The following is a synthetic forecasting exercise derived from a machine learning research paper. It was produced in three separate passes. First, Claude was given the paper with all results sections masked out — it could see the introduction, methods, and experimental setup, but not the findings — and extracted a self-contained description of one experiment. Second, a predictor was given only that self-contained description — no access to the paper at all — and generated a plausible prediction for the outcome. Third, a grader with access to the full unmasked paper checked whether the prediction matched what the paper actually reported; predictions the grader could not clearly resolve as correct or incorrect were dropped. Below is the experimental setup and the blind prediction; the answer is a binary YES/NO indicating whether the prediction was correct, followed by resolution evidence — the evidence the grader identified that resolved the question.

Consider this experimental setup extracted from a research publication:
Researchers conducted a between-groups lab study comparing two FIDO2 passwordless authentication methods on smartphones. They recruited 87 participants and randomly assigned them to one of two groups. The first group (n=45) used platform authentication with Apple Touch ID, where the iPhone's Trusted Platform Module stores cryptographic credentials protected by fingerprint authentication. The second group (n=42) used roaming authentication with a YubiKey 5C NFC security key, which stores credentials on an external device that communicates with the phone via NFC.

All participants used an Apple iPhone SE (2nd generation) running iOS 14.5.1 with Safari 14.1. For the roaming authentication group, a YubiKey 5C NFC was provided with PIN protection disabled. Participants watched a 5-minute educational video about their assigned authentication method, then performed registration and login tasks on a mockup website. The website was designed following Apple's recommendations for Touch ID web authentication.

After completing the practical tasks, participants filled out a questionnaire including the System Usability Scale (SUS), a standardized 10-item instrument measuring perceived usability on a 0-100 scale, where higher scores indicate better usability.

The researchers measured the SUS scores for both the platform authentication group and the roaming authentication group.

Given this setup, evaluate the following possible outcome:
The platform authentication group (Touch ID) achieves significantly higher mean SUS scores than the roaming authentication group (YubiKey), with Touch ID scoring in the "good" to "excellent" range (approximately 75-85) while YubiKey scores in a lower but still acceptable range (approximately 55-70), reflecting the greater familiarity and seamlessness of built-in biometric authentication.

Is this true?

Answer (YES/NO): NO